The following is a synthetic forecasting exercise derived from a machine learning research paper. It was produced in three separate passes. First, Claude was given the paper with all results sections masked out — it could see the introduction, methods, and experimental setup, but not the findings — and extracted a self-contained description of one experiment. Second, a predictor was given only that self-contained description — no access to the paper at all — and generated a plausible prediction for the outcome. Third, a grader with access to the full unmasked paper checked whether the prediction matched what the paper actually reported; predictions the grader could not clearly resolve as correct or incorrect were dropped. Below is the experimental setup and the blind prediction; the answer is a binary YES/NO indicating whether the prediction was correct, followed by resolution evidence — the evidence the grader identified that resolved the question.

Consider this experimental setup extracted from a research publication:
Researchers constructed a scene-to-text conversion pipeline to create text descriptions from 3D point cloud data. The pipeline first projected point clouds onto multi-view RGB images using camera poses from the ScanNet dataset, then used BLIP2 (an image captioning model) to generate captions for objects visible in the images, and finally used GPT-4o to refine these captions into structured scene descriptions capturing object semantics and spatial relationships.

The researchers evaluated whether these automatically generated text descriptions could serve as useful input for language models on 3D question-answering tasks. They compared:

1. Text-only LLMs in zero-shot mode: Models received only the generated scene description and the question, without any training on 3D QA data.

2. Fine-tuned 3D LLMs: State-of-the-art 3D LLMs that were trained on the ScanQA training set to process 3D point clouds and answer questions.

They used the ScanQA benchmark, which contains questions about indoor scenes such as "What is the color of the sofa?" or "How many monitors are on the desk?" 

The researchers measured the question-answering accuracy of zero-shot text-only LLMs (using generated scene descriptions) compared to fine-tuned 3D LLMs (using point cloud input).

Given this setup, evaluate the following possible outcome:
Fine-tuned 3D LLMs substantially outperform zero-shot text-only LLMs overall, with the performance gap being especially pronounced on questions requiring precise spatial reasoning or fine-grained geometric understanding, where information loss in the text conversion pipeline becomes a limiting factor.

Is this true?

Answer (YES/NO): NO